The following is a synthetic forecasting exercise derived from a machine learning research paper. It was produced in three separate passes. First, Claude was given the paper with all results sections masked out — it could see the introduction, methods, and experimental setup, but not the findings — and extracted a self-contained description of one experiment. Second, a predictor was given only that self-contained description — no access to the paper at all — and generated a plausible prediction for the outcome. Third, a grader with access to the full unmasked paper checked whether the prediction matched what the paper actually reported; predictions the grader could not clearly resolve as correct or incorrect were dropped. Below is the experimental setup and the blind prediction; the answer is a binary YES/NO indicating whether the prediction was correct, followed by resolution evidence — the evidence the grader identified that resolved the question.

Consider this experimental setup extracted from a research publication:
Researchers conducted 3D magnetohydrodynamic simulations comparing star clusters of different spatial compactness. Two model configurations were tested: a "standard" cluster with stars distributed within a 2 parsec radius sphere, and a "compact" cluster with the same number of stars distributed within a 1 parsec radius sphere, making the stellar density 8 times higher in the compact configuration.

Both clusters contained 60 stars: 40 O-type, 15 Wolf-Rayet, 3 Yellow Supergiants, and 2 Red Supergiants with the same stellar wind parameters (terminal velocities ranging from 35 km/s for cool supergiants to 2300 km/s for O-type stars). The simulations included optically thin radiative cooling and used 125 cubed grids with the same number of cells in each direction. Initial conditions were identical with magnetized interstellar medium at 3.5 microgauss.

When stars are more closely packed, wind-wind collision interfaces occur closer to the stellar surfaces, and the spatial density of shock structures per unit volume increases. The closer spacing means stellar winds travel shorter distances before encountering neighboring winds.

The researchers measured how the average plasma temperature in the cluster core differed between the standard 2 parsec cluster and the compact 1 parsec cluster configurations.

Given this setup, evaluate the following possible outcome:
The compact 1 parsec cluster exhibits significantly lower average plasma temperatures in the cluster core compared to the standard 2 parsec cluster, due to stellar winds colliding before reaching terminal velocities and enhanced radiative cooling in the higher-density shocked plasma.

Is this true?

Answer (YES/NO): NO